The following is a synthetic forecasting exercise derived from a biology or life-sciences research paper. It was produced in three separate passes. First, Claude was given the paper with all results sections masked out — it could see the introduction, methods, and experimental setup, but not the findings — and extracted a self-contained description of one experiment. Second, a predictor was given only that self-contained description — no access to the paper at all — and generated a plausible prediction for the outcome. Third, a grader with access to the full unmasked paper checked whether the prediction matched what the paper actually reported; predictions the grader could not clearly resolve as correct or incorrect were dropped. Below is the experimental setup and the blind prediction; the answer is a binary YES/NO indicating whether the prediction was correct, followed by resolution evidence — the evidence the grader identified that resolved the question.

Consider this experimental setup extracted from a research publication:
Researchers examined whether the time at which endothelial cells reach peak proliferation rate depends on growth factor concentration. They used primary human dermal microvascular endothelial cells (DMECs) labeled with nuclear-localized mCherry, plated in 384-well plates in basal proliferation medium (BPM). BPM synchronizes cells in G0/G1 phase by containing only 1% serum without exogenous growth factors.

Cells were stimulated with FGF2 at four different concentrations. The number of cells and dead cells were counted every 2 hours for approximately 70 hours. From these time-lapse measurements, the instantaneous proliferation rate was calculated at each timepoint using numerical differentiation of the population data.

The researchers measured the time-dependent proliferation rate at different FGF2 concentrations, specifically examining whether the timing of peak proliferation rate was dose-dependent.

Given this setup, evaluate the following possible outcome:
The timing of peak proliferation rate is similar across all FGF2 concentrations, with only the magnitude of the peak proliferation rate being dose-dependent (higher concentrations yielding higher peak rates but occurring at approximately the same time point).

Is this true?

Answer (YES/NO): YES